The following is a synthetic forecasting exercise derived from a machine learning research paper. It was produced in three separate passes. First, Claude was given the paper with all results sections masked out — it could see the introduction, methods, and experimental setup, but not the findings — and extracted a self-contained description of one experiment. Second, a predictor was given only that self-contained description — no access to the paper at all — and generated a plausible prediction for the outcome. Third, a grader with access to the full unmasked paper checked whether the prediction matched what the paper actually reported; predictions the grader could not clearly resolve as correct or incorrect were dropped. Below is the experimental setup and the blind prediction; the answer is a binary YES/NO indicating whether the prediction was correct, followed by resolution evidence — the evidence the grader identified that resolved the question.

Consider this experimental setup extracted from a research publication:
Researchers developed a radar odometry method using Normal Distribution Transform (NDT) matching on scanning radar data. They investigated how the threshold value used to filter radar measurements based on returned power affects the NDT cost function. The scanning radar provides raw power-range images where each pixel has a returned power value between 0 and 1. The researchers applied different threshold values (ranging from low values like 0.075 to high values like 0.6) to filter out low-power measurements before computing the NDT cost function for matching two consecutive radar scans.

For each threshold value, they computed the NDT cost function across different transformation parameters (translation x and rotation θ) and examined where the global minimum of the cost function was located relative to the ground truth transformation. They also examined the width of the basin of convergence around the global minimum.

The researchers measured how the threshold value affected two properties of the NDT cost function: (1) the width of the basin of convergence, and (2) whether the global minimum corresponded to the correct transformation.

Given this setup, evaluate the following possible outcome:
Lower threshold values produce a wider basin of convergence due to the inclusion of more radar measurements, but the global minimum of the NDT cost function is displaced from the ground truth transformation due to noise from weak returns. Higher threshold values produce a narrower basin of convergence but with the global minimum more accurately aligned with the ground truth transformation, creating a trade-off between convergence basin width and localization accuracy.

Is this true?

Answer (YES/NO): NO